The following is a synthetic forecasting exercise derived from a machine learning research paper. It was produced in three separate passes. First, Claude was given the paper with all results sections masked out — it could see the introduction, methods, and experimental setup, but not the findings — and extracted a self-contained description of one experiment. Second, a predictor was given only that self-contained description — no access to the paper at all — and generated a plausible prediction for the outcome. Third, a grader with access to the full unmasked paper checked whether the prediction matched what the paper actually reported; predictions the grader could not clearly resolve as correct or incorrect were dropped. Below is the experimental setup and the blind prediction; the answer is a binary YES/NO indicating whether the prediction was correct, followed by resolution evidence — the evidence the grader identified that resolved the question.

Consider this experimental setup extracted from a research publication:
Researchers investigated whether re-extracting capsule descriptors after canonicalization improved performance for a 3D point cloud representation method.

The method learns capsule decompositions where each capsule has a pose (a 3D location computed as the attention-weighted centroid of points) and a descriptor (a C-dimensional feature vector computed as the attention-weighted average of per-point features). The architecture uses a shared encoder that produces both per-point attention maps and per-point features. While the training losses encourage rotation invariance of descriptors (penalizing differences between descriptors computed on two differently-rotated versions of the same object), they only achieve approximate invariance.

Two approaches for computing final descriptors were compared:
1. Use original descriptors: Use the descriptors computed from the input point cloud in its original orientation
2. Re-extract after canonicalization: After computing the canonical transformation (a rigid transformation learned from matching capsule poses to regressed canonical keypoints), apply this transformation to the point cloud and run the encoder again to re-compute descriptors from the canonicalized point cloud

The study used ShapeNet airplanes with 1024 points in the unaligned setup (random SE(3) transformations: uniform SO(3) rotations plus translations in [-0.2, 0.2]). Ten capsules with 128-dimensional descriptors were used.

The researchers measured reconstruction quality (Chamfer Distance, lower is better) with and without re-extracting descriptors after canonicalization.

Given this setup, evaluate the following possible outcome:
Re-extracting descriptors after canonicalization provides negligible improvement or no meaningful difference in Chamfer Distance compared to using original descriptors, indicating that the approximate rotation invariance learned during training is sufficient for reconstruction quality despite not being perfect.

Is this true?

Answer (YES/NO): NO